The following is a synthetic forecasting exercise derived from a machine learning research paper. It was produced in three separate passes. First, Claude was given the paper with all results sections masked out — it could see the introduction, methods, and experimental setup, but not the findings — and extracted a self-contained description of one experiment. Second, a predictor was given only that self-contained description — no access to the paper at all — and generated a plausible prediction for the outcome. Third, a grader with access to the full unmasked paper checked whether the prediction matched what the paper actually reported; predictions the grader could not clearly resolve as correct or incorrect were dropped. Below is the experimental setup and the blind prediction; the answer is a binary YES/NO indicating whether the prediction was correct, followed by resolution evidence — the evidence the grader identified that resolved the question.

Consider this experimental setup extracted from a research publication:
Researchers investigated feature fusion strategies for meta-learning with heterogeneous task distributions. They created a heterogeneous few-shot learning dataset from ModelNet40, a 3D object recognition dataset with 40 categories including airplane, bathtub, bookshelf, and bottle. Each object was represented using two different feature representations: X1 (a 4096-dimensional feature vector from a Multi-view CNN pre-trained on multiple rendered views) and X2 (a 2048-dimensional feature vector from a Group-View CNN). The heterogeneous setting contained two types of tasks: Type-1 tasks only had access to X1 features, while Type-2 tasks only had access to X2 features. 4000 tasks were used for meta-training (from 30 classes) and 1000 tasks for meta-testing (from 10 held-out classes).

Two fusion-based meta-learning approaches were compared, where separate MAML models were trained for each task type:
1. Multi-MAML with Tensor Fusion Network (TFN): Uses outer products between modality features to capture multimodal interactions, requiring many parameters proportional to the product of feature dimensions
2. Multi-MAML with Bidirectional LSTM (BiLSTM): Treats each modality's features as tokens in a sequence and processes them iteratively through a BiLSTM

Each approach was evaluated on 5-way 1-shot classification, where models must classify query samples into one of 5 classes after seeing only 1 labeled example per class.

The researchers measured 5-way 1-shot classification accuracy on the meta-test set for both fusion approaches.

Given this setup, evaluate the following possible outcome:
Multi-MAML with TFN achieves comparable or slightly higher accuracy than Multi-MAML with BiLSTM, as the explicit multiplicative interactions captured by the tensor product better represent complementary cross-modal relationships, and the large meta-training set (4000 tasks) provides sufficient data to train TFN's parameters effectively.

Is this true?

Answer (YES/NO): NO